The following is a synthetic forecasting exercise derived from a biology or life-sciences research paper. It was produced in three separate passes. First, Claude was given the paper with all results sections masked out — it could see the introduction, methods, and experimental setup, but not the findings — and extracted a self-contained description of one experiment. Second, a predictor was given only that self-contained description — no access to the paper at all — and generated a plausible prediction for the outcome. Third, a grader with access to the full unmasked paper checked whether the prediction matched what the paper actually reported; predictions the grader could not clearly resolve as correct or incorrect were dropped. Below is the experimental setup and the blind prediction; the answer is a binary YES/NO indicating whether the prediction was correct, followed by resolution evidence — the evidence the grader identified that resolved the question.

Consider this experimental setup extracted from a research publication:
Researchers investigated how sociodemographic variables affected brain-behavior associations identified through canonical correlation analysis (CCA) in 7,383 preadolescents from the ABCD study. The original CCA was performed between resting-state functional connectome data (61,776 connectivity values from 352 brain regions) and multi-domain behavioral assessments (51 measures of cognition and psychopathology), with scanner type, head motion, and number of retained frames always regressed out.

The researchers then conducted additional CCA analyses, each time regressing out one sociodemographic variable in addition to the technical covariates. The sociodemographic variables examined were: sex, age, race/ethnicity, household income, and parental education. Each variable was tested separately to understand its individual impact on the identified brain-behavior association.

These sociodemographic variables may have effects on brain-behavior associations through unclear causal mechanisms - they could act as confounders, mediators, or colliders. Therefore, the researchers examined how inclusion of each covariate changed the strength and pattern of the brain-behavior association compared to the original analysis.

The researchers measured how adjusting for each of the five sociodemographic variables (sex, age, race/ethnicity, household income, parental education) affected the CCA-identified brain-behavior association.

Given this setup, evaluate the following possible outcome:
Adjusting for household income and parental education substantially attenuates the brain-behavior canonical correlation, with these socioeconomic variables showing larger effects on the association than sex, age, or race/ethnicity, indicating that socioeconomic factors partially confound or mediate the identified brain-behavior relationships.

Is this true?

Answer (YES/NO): NO